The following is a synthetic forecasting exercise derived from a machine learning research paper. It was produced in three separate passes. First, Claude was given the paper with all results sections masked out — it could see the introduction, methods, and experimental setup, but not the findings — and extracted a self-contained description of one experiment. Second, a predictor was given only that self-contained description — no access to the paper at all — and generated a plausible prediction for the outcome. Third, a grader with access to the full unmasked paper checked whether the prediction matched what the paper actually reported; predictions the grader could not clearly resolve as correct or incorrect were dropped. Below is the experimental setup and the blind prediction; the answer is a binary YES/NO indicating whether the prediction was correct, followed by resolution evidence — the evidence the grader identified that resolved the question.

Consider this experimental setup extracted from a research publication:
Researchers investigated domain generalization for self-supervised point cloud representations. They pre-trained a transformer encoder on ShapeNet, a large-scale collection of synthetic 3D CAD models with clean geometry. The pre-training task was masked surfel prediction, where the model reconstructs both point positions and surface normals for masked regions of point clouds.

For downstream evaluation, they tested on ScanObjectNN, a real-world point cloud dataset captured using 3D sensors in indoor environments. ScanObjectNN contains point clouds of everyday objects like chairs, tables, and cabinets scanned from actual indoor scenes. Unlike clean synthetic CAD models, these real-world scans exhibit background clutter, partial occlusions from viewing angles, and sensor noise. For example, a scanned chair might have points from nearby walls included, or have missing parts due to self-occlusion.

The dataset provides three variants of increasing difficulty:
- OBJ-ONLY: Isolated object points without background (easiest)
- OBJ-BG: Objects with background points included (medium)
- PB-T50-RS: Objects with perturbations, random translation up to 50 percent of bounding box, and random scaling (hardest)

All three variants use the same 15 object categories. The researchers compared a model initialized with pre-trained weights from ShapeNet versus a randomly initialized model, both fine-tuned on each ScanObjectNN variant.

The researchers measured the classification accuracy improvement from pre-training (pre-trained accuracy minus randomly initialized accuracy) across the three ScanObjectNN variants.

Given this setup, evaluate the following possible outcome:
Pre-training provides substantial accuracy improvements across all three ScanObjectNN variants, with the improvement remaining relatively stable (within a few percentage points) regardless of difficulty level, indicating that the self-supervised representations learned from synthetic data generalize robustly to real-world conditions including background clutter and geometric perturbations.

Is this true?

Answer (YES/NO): YES